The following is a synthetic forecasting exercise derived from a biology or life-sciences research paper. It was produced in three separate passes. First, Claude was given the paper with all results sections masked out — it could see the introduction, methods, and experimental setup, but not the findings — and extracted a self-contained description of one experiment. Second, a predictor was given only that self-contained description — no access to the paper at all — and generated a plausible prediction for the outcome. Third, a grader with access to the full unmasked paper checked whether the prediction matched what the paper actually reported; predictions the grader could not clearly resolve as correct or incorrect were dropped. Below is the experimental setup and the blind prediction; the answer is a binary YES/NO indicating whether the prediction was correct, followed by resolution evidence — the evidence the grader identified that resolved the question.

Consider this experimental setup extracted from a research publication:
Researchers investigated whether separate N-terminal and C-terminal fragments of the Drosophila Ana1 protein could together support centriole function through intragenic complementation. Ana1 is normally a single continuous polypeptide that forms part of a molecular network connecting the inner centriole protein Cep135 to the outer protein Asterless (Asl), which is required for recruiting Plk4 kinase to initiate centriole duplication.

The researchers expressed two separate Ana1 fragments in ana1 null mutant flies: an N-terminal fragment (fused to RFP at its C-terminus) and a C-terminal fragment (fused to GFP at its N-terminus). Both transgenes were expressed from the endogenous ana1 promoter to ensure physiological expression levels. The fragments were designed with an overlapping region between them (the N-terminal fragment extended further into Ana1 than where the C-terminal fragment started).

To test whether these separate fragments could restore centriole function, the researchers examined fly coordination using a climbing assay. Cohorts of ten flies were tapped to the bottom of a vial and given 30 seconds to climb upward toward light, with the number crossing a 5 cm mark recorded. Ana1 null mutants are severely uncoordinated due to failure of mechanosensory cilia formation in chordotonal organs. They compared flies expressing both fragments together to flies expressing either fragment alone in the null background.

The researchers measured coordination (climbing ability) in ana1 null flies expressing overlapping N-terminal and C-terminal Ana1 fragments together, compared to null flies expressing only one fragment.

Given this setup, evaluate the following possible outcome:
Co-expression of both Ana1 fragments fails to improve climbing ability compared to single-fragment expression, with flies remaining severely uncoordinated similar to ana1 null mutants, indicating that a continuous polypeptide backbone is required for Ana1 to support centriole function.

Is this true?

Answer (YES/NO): NO